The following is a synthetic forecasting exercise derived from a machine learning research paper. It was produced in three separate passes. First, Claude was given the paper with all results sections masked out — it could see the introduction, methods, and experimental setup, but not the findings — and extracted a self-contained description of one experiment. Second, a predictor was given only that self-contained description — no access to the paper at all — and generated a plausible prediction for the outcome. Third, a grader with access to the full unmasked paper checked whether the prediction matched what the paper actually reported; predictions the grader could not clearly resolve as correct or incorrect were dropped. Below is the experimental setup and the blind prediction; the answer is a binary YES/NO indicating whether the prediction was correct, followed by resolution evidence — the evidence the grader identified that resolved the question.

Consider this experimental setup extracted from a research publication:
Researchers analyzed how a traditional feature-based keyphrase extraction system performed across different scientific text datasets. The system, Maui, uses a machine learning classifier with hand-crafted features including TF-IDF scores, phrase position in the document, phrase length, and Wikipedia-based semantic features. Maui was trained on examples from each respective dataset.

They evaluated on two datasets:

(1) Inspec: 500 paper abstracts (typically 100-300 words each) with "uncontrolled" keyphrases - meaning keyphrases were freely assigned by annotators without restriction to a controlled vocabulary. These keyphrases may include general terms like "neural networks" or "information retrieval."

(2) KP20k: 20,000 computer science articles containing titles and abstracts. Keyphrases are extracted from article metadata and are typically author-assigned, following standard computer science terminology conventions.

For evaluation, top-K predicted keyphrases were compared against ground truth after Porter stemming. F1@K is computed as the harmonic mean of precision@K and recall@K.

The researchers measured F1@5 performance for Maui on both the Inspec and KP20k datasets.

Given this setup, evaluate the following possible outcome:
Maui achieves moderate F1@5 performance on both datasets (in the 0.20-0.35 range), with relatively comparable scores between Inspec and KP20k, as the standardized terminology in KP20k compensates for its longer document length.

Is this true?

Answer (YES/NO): NO